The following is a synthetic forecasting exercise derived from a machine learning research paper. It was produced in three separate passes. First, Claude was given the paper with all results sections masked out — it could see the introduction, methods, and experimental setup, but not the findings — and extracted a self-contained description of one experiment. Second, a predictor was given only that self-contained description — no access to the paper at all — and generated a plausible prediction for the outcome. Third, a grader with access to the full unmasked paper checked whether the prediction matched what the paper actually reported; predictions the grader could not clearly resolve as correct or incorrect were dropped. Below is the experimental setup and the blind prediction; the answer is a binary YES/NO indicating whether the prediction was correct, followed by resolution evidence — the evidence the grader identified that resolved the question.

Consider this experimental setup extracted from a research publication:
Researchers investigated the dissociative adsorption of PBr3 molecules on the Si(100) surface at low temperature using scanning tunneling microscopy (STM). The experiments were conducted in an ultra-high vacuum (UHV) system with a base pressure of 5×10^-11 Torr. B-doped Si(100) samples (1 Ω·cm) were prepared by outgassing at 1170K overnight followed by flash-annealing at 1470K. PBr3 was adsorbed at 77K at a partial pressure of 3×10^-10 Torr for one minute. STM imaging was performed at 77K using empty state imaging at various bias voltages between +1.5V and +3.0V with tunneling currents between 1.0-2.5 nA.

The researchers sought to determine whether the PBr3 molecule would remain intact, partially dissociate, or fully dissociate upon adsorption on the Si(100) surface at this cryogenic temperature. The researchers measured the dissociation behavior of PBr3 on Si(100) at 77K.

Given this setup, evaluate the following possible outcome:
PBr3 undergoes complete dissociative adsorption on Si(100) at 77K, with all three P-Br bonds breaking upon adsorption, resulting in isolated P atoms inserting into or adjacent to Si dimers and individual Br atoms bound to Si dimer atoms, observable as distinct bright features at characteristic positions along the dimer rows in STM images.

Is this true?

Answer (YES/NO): YES